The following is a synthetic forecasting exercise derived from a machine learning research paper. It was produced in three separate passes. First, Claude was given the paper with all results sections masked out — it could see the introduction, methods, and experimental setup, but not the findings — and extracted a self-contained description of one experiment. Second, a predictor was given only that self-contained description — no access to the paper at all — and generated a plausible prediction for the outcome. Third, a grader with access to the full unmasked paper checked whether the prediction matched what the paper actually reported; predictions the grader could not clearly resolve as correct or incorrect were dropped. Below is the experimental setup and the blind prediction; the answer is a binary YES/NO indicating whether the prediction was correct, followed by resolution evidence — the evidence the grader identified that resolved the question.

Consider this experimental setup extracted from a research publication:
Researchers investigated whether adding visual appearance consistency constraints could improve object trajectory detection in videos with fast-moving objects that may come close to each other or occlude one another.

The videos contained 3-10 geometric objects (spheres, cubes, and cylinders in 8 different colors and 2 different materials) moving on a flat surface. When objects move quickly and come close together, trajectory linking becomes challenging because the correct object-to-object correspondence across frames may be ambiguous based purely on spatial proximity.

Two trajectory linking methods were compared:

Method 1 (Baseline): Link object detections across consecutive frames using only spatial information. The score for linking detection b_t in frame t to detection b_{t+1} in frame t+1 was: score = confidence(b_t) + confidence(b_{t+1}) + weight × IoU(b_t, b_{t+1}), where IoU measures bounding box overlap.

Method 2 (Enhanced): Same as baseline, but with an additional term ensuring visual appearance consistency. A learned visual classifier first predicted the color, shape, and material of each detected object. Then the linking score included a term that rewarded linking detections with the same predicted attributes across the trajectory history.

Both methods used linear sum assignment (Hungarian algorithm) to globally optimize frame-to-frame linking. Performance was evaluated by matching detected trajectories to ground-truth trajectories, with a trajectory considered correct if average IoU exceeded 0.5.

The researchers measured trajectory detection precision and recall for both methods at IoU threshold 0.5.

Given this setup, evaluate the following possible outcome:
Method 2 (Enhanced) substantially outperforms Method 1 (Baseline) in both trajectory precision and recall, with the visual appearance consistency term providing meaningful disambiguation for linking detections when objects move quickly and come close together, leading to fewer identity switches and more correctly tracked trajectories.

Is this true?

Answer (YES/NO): NO